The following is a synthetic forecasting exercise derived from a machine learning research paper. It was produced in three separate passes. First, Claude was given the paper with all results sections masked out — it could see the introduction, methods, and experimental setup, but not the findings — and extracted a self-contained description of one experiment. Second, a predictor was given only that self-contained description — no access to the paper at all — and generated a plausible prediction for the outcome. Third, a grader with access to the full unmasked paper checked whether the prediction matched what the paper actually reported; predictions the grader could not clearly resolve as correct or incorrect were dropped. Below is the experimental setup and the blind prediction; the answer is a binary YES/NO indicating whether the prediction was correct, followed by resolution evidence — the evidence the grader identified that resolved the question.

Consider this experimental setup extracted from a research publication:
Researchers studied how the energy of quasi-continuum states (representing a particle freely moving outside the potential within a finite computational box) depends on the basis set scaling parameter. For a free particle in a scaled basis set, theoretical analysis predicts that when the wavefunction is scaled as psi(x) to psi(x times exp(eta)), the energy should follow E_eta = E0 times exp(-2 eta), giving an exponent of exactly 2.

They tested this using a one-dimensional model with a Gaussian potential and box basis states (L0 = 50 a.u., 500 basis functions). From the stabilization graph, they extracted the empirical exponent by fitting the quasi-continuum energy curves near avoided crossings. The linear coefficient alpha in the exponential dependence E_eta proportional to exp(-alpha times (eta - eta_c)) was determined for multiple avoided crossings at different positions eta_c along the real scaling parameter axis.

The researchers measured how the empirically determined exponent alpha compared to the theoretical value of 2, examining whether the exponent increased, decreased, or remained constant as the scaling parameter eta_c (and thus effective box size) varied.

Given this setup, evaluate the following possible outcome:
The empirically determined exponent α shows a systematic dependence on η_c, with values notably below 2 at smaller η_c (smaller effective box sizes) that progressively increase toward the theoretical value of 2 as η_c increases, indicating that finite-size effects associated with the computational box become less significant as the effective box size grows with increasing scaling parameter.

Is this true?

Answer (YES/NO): NO